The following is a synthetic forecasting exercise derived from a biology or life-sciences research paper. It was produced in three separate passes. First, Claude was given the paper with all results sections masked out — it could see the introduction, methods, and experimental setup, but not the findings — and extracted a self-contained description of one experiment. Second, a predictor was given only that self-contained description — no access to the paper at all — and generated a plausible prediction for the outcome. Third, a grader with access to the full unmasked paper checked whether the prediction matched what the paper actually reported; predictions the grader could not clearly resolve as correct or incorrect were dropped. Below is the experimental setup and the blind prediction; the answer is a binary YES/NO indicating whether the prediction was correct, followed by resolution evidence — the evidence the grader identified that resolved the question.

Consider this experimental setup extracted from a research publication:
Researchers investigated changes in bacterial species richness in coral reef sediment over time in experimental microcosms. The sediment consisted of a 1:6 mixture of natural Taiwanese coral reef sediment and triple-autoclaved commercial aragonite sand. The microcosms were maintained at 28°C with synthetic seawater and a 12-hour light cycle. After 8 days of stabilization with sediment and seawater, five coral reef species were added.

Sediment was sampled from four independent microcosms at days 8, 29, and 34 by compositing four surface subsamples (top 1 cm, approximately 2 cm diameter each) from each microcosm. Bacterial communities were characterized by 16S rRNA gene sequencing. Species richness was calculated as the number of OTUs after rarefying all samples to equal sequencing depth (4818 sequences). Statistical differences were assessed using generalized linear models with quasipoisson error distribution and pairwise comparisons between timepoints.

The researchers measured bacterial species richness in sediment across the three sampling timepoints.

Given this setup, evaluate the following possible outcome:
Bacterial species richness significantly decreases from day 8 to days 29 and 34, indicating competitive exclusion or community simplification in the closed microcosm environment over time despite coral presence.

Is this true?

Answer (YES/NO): NO